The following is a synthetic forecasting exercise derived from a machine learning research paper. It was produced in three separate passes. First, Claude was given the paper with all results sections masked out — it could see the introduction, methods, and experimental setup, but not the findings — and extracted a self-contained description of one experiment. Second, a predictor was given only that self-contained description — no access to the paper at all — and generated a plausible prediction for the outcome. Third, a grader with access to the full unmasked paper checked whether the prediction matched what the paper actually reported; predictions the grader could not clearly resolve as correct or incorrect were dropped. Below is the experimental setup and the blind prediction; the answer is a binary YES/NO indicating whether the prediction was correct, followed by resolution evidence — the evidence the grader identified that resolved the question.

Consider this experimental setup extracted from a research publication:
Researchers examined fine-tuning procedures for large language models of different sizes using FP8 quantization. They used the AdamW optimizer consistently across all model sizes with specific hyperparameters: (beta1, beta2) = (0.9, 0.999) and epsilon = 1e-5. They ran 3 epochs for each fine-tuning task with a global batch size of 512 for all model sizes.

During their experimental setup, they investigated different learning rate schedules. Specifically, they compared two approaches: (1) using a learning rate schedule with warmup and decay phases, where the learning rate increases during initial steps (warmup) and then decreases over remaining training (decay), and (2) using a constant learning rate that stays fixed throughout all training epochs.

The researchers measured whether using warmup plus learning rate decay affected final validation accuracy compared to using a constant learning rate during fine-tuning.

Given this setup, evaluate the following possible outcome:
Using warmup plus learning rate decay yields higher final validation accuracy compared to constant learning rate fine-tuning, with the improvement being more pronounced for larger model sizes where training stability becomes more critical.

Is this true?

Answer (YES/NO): NO